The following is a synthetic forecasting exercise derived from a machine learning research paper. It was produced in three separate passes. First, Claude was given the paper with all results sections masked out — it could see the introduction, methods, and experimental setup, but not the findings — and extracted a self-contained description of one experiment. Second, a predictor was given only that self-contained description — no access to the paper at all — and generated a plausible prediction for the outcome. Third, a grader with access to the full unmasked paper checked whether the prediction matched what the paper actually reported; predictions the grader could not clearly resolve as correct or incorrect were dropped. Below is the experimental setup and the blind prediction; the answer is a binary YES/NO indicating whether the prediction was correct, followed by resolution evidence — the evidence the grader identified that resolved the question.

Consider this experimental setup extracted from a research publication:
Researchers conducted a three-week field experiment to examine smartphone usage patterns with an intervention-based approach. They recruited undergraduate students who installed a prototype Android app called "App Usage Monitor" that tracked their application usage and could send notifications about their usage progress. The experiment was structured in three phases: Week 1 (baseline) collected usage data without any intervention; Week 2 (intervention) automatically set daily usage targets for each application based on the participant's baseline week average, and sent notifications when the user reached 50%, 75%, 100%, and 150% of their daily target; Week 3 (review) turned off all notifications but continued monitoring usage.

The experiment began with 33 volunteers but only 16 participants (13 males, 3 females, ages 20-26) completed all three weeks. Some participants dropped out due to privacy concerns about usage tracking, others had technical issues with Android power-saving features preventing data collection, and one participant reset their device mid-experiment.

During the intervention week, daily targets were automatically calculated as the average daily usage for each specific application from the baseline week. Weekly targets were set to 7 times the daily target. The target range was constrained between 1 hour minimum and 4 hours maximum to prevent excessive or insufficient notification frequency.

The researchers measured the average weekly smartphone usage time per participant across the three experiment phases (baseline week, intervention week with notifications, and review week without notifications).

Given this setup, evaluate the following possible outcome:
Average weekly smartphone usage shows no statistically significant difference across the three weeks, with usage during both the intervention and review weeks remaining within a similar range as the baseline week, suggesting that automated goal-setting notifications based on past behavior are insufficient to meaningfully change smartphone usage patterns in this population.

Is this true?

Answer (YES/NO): NO